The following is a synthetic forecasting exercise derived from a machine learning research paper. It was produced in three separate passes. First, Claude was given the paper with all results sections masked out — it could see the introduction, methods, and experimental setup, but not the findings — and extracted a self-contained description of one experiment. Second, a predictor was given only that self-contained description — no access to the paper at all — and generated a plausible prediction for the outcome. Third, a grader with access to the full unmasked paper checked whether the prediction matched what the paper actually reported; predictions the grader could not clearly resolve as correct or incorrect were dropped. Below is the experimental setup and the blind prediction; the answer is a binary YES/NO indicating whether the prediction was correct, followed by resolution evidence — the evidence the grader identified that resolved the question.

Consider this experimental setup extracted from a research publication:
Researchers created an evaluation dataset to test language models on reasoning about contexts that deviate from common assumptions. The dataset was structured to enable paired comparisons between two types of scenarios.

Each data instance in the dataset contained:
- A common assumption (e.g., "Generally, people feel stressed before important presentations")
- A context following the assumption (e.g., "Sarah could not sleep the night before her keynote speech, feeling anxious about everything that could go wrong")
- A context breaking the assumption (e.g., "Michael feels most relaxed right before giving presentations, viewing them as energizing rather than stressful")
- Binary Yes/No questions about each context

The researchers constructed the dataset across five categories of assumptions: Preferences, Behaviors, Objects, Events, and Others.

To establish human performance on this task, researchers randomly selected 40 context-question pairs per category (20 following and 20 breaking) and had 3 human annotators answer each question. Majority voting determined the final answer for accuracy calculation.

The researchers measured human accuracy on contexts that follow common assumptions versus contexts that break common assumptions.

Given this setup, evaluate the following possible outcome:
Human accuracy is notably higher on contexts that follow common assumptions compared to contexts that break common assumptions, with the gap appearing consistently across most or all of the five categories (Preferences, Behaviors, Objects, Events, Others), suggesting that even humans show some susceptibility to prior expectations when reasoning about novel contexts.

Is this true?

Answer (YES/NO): NO